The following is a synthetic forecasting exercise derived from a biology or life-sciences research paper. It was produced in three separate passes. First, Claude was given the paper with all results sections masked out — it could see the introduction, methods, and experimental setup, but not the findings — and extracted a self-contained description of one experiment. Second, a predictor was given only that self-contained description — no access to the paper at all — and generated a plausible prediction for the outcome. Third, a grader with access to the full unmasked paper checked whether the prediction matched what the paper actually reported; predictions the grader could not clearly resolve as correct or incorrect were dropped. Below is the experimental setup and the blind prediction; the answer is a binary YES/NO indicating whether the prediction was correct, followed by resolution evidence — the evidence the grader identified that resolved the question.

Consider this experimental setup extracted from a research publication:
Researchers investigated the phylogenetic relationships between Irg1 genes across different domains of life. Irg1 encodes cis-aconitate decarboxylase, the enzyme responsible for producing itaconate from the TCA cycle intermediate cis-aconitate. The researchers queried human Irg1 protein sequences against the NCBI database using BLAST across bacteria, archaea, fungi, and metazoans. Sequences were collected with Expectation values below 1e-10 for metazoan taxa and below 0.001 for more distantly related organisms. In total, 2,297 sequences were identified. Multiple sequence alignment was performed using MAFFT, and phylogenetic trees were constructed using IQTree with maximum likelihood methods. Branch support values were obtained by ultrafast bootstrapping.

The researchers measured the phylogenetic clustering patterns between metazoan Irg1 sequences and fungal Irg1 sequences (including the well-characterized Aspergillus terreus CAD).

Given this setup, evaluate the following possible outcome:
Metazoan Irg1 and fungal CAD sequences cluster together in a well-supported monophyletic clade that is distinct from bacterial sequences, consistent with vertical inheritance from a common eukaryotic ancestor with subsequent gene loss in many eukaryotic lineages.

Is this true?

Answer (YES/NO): NO